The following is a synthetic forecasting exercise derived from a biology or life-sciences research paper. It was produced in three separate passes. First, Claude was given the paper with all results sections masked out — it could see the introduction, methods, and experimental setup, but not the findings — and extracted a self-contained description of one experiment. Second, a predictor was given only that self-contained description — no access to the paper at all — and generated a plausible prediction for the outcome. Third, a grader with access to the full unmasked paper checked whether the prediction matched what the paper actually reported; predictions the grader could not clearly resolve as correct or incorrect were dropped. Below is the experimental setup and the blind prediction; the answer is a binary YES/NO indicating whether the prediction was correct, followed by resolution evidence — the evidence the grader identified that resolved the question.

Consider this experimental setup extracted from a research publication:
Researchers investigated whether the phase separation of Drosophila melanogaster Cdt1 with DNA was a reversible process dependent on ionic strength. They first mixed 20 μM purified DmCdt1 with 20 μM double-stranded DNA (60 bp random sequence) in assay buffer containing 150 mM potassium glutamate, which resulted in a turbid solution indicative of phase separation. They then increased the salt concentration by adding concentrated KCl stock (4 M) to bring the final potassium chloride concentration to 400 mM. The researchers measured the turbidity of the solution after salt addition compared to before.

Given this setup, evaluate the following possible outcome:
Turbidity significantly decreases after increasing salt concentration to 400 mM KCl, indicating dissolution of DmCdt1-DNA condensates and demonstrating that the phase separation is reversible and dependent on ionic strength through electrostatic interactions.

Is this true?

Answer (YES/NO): YES